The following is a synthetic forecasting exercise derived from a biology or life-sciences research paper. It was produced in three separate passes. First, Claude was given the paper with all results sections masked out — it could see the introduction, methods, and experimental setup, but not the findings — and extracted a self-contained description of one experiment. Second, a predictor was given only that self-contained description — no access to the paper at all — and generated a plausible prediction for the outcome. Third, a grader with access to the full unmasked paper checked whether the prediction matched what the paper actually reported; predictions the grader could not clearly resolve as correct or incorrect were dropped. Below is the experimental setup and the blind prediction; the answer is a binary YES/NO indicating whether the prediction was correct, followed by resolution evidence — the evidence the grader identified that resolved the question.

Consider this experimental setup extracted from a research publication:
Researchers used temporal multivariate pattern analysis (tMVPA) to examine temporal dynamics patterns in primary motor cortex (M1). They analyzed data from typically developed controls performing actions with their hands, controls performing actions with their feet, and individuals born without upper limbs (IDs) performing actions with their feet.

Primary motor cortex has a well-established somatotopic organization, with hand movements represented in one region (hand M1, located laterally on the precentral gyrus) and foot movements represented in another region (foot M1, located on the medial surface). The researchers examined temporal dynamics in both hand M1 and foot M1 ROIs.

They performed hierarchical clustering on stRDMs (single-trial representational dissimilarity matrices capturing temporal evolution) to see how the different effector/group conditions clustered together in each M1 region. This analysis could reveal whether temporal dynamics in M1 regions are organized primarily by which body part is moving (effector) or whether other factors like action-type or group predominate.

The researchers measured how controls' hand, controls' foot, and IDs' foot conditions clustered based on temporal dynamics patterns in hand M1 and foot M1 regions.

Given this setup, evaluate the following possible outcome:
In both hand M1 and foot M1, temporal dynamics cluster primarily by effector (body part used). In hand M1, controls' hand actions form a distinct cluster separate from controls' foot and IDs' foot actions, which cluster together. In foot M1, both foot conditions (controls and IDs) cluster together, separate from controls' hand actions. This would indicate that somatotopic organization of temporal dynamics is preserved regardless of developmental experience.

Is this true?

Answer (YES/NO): YES